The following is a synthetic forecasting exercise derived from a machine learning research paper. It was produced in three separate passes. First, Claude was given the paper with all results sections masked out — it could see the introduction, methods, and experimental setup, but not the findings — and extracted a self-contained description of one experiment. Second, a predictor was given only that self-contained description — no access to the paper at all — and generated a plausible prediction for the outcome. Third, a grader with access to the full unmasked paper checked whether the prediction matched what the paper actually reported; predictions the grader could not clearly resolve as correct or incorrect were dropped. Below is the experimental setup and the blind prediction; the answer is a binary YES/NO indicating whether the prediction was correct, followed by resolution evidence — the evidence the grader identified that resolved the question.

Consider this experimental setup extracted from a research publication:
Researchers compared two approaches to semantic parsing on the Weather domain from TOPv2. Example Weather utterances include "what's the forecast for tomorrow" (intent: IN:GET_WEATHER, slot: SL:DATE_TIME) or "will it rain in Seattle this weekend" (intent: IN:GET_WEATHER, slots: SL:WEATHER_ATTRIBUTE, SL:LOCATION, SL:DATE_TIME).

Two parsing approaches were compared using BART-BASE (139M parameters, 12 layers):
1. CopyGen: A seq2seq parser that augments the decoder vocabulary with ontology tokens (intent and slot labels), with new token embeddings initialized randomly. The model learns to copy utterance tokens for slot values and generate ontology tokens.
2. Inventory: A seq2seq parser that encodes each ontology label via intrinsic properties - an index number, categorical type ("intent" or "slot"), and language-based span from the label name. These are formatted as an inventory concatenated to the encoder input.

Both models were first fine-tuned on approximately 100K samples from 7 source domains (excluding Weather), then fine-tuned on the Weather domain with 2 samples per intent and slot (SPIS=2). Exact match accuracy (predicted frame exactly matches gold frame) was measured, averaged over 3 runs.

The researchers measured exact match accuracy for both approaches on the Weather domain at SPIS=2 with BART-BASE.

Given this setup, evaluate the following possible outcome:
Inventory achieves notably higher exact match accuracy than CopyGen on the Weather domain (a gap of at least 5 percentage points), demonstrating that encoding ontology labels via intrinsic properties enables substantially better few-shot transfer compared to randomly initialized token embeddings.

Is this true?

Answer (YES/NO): NO